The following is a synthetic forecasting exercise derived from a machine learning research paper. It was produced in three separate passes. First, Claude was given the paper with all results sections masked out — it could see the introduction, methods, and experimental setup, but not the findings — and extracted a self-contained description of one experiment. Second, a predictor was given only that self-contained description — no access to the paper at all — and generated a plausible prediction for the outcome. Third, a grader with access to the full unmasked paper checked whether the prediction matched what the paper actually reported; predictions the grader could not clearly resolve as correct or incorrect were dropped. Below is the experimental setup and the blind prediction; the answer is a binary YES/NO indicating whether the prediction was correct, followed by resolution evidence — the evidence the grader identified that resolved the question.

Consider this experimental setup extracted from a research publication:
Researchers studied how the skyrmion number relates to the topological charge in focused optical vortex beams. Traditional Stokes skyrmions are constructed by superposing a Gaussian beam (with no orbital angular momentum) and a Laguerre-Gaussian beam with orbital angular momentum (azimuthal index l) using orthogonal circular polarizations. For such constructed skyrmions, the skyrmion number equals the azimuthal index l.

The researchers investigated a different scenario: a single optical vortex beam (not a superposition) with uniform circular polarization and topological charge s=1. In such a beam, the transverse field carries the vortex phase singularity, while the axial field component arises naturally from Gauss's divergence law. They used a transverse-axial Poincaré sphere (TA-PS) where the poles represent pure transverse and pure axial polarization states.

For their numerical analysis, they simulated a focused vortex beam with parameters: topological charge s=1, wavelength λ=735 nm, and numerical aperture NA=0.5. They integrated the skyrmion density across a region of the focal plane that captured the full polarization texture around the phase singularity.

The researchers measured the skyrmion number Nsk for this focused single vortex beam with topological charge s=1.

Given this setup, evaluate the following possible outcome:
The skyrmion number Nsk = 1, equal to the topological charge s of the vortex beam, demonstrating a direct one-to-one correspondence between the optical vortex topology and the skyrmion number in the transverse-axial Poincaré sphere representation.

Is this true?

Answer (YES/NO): YES